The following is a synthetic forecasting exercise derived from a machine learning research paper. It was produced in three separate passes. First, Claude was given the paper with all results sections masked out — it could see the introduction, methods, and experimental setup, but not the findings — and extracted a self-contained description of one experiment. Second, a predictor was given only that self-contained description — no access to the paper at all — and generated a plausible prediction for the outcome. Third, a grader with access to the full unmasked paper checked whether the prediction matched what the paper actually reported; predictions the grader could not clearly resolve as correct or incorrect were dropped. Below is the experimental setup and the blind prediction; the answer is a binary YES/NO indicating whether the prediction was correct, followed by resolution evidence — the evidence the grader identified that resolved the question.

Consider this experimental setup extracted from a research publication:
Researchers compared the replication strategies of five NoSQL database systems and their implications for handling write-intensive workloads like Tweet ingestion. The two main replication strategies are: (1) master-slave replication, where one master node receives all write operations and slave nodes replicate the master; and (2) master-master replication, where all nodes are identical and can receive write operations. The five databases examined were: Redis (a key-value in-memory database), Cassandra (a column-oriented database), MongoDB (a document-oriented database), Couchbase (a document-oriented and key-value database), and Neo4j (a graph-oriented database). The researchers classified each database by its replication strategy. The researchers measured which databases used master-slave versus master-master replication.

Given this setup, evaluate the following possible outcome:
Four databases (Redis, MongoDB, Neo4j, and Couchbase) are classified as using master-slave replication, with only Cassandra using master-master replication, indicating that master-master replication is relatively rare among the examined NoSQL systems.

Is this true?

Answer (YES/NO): NO